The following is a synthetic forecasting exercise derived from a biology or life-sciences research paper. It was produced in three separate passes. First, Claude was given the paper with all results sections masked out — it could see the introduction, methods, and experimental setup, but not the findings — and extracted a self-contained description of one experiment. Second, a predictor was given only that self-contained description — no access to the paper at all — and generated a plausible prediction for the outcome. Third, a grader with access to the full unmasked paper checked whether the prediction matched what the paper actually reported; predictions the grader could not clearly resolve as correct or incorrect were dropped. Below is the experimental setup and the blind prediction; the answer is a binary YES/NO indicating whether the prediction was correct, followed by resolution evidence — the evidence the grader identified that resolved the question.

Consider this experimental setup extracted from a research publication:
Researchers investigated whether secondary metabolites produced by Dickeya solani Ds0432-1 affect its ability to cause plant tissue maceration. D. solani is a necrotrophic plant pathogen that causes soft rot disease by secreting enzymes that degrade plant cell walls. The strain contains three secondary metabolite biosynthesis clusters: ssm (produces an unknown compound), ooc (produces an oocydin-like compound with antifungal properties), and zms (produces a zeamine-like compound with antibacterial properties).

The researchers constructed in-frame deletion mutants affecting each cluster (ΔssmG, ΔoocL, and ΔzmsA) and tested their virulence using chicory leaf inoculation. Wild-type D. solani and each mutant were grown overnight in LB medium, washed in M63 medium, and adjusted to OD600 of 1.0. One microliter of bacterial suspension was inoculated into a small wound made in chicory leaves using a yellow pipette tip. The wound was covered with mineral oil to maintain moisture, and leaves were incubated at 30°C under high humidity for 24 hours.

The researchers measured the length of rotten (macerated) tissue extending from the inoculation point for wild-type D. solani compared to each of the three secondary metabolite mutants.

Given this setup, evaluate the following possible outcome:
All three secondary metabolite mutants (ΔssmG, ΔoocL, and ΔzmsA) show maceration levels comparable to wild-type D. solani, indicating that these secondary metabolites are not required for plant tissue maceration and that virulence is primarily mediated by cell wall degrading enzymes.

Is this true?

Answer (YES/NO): YES